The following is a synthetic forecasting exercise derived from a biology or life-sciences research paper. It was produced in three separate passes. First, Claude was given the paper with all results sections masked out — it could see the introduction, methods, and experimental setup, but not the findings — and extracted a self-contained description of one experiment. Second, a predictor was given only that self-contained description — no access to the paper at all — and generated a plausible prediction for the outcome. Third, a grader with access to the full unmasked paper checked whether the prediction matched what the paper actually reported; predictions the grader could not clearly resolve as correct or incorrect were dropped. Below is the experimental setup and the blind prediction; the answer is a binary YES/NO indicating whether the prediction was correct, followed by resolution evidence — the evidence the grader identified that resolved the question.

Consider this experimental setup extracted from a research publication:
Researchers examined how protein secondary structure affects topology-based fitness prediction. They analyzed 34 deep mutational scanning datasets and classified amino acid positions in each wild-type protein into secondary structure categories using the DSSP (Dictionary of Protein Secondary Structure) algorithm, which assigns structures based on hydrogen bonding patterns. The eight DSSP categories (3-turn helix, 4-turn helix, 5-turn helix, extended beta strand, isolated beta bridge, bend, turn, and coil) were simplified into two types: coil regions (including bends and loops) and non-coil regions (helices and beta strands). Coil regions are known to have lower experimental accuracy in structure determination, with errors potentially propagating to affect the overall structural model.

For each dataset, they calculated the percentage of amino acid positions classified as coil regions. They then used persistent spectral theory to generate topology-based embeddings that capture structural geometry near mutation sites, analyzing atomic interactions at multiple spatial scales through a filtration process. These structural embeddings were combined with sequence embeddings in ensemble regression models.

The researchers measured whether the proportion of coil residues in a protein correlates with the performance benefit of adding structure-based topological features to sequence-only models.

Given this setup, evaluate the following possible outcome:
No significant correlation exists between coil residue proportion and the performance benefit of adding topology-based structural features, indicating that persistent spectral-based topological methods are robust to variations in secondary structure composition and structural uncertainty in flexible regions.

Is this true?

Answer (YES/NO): NO